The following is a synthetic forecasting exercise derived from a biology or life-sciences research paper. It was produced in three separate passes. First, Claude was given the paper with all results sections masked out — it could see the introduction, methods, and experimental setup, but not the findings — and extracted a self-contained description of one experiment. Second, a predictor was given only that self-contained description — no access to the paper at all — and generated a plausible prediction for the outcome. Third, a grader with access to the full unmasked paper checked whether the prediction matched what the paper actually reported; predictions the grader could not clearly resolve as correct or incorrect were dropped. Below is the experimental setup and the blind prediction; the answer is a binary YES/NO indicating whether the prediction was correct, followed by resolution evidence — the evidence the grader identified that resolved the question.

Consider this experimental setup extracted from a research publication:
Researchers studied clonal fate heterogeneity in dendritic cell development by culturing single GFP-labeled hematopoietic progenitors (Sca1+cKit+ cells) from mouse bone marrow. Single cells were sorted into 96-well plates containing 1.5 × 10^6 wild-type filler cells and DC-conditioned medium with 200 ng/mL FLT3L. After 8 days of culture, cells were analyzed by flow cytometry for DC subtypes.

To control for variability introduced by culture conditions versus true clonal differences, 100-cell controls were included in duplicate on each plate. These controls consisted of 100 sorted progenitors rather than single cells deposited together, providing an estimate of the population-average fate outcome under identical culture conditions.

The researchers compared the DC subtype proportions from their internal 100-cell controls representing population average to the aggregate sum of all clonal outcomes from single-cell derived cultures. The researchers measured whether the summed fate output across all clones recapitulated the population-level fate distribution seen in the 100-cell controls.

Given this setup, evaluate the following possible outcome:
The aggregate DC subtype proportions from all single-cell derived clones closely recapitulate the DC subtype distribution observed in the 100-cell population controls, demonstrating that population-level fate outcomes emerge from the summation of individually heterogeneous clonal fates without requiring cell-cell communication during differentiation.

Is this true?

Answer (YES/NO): YES